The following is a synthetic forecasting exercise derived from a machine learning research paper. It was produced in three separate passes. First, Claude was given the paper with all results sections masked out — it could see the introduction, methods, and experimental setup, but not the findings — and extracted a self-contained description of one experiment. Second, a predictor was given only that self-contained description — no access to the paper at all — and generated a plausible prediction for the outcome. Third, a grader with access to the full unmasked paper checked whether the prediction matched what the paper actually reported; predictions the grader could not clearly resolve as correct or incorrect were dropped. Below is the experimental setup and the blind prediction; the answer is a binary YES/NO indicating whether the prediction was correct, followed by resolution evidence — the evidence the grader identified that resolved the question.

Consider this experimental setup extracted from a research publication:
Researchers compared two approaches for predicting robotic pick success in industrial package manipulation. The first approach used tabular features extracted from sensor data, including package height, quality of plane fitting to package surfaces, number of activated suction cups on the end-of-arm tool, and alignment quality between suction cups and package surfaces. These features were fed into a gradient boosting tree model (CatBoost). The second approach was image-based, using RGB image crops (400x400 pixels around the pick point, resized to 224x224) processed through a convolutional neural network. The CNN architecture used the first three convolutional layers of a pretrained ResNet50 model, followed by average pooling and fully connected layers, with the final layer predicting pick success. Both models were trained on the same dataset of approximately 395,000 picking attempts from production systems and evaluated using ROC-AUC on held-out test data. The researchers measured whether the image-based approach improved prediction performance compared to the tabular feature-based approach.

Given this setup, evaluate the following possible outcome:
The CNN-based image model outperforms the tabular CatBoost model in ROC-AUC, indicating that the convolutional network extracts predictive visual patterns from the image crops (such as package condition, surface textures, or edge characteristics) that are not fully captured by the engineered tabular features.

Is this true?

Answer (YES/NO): NO